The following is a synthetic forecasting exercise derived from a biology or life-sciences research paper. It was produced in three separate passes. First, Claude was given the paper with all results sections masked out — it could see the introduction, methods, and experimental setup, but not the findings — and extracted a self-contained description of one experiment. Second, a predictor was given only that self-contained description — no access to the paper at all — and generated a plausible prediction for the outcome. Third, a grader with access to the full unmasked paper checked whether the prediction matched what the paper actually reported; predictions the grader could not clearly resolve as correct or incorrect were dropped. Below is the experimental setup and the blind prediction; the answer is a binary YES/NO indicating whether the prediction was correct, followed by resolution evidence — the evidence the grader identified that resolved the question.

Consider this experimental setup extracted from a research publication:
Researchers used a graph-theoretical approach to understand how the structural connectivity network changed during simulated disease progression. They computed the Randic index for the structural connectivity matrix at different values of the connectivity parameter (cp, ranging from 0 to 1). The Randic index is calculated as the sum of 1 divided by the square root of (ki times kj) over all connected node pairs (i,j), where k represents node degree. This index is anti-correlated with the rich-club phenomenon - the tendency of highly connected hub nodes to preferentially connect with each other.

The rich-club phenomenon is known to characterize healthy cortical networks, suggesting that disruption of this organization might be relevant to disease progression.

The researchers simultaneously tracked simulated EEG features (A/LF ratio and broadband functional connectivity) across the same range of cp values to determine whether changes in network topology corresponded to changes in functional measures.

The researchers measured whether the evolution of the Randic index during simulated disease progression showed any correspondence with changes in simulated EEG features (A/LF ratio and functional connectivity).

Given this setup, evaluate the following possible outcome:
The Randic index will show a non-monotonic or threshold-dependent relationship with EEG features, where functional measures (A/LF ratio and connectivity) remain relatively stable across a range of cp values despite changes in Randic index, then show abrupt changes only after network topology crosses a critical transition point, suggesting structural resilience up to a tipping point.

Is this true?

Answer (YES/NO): NO